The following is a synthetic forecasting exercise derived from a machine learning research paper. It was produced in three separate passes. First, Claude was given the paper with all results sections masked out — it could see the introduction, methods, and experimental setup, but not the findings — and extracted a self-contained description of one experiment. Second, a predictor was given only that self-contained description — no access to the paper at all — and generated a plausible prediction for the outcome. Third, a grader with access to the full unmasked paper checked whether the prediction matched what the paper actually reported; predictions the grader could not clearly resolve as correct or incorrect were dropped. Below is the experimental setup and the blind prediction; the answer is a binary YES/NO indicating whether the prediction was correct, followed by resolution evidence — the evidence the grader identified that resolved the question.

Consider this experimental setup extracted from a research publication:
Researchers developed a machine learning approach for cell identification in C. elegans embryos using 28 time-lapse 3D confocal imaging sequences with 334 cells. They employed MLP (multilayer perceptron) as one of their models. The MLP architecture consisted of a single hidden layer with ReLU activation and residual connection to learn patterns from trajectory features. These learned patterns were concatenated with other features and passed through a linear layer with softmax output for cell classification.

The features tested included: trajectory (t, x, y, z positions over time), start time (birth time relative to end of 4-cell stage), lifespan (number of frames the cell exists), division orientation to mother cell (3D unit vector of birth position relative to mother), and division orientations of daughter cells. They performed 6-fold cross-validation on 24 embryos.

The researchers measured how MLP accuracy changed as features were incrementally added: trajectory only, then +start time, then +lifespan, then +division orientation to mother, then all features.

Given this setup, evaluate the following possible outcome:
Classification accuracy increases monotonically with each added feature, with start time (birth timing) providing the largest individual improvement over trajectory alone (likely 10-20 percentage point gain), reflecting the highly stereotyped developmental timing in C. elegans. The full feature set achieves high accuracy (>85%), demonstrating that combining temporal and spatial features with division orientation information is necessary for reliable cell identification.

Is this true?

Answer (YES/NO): NO